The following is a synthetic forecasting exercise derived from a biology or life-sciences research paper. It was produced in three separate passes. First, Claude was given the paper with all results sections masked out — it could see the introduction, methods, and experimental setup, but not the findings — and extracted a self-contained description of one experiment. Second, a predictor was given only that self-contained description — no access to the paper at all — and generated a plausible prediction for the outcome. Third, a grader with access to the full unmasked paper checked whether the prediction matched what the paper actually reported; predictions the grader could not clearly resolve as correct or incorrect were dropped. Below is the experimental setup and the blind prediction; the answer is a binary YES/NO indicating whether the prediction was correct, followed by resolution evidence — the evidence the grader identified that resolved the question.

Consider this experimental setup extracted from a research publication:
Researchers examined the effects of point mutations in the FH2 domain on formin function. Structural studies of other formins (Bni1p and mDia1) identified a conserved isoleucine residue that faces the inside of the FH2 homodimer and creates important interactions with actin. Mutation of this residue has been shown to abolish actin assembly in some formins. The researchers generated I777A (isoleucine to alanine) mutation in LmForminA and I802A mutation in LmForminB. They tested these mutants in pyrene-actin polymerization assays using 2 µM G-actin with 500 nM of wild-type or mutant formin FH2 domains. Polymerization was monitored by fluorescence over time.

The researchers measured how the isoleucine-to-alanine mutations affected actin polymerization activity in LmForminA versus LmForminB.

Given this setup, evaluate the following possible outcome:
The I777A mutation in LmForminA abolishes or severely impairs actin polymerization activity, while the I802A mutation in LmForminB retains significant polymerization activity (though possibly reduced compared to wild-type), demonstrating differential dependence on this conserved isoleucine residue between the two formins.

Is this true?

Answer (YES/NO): YES